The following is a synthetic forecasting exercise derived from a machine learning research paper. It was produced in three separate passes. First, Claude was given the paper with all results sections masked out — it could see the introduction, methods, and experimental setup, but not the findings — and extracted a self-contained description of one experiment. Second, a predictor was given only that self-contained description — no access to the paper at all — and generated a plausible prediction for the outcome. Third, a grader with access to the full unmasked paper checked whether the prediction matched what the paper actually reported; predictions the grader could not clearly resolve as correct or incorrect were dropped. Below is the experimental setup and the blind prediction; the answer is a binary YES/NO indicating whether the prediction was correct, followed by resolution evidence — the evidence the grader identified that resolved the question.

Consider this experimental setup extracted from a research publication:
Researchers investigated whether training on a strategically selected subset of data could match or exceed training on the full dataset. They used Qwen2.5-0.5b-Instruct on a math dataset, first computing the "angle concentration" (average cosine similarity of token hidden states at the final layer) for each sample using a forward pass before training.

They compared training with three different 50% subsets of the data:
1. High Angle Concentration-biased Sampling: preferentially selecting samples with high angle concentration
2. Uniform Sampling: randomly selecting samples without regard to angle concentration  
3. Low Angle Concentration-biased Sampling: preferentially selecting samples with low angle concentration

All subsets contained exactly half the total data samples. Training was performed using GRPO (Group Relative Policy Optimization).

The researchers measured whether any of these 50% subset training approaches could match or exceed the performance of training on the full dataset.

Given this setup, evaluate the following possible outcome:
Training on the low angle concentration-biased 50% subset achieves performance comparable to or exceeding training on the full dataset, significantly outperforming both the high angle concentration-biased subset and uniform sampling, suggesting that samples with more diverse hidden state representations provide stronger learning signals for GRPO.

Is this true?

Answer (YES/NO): NO